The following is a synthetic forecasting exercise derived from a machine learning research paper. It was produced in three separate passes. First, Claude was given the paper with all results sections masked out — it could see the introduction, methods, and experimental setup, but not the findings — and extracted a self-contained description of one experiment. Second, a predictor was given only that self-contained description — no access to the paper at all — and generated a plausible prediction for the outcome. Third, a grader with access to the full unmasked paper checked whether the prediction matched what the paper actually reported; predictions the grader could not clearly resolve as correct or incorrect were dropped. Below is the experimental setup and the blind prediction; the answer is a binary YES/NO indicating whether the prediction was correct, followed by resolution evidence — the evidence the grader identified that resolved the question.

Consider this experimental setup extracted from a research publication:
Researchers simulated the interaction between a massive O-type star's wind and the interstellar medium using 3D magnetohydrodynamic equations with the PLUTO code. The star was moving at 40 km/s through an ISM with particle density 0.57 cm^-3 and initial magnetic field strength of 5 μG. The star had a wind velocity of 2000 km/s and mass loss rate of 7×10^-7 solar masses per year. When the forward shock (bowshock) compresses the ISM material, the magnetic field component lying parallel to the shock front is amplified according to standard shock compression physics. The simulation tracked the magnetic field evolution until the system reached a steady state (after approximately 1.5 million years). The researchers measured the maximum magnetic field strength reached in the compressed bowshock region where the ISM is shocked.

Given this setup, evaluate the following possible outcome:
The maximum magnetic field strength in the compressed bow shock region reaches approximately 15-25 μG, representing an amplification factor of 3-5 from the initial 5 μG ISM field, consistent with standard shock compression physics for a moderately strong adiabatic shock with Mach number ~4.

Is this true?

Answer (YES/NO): YES